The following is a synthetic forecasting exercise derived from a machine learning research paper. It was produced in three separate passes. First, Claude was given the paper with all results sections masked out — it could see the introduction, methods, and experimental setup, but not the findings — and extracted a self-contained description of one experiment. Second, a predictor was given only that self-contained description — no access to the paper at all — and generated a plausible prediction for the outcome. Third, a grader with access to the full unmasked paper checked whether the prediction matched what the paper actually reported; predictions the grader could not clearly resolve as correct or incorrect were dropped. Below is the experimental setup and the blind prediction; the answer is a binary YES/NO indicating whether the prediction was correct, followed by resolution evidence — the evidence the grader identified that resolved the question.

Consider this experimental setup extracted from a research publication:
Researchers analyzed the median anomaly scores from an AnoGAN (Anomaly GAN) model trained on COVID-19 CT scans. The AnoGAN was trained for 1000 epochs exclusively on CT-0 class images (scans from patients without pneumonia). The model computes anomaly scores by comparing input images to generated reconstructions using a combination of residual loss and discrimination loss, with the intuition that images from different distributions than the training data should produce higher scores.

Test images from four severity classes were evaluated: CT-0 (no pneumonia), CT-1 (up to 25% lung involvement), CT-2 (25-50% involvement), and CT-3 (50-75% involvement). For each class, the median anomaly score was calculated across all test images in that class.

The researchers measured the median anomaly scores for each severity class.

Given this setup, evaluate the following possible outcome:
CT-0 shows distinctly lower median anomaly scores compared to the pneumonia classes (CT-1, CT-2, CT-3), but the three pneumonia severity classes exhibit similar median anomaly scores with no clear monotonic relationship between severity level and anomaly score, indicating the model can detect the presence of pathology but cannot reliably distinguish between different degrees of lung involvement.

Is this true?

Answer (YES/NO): NO